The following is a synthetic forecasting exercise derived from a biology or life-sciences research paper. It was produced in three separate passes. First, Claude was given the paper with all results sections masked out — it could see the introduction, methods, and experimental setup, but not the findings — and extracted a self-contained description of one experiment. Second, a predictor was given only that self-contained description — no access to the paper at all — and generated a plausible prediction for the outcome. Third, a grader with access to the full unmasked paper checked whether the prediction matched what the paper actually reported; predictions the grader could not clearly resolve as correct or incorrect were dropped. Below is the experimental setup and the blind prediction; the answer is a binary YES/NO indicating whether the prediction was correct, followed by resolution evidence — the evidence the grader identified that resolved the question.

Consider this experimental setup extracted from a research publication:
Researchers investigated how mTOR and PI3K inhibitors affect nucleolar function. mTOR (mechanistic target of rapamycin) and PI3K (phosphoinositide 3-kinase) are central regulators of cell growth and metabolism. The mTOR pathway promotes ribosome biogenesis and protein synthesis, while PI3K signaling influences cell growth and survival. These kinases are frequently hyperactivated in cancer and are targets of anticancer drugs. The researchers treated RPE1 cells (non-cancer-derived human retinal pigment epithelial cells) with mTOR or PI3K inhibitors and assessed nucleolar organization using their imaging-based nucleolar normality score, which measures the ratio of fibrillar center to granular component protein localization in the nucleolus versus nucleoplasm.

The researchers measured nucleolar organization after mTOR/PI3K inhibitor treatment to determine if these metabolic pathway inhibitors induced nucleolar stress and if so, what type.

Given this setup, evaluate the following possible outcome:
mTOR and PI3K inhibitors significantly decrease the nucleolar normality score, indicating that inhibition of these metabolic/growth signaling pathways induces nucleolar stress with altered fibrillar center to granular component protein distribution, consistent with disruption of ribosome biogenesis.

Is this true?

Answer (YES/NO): NO